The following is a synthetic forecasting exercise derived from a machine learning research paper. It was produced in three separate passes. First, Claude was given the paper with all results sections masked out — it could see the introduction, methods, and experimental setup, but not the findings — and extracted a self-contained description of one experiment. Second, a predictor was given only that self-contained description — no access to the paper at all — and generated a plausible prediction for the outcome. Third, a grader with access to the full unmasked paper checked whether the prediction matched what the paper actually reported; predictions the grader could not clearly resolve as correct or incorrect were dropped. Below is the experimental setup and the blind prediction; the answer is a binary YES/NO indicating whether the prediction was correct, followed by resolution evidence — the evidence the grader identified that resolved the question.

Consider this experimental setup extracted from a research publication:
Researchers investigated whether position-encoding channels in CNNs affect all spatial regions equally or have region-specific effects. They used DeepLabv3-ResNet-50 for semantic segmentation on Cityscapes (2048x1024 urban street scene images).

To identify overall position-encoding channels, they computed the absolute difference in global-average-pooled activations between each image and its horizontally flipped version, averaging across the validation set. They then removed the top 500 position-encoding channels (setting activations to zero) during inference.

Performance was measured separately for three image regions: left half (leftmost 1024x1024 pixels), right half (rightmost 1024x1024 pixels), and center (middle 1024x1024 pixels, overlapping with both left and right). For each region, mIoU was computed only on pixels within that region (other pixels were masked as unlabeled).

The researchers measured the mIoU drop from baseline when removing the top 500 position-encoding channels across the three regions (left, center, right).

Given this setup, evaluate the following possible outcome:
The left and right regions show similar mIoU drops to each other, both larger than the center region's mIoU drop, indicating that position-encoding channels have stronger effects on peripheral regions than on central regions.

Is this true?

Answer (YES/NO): YES